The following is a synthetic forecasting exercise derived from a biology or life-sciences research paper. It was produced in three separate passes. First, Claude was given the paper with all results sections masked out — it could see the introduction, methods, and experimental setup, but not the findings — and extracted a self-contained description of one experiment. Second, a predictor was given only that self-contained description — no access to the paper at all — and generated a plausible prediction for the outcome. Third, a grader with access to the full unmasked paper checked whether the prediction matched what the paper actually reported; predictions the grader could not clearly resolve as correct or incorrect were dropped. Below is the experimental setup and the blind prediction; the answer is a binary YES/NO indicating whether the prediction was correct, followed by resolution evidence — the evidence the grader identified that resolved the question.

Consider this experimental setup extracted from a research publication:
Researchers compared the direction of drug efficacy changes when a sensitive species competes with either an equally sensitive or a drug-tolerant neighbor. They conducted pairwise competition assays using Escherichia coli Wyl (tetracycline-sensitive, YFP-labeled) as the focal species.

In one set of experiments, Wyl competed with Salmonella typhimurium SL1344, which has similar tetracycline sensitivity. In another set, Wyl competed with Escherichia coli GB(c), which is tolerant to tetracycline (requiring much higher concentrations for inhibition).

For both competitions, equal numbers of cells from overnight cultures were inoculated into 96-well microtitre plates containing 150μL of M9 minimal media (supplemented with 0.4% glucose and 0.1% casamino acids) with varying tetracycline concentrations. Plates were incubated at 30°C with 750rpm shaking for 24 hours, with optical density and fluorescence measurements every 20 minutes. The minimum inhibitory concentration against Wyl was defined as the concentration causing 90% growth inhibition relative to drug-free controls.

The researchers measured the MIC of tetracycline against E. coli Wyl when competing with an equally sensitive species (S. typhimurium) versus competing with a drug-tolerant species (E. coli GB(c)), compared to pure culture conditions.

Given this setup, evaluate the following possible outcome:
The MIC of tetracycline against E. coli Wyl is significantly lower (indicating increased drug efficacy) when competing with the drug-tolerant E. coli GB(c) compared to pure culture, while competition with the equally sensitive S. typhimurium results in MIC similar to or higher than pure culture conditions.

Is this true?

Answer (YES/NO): YES